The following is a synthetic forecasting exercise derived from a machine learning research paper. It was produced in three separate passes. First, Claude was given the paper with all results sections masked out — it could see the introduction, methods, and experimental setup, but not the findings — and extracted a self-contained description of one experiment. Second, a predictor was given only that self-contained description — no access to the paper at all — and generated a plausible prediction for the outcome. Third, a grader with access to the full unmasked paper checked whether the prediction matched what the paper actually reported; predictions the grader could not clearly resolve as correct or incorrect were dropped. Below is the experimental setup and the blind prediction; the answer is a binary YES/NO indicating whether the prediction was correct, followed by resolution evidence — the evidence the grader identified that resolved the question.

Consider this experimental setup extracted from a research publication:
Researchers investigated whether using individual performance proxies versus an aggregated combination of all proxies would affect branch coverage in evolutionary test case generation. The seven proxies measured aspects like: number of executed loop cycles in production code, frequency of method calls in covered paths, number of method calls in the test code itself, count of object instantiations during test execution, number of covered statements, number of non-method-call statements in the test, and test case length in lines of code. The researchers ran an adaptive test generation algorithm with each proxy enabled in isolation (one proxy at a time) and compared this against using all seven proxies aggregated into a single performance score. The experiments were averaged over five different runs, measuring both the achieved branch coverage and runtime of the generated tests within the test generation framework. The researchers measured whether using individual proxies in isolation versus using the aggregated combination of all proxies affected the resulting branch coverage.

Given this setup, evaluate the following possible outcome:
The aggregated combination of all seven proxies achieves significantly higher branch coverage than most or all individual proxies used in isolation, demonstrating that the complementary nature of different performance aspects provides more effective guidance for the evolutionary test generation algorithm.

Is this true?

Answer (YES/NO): YES